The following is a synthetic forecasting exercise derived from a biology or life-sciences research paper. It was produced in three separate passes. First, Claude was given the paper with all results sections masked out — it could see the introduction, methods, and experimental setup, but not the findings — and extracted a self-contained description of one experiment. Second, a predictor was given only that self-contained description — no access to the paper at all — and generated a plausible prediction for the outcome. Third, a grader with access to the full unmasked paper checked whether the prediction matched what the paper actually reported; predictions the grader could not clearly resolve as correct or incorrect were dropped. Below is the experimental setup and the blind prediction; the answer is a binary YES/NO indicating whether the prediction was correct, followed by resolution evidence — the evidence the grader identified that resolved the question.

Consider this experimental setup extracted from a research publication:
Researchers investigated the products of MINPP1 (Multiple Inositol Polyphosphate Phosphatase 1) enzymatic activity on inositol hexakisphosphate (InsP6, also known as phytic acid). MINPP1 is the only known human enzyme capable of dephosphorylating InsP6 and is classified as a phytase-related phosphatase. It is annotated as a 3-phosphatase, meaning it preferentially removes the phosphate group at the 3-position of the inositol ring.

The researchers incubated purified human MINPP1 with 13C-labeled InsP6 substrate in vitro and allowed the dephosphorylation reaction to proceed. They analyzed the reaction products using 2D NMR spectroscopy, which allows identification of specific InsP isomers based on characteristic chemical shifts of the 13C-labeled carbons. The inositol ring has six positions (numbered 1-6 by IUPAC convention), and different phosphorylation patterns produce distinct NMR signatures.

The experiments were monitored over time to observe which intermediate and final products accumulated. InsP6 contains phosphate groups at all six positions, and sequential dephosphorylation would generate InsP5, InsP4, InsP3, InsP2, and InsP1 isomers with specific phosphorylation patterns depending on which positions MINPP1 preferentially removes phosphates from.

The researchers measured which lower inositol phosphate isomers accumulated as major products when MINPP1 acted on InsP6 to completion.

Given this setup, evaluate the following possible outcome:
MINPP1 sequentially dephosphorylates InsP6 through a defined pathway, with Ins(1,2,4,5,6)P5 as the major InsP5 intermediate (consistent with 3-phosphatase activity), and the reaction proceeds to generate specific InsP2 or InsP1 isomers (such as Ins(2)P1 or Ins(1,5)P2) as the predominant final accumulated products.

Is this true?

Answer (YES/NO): NO